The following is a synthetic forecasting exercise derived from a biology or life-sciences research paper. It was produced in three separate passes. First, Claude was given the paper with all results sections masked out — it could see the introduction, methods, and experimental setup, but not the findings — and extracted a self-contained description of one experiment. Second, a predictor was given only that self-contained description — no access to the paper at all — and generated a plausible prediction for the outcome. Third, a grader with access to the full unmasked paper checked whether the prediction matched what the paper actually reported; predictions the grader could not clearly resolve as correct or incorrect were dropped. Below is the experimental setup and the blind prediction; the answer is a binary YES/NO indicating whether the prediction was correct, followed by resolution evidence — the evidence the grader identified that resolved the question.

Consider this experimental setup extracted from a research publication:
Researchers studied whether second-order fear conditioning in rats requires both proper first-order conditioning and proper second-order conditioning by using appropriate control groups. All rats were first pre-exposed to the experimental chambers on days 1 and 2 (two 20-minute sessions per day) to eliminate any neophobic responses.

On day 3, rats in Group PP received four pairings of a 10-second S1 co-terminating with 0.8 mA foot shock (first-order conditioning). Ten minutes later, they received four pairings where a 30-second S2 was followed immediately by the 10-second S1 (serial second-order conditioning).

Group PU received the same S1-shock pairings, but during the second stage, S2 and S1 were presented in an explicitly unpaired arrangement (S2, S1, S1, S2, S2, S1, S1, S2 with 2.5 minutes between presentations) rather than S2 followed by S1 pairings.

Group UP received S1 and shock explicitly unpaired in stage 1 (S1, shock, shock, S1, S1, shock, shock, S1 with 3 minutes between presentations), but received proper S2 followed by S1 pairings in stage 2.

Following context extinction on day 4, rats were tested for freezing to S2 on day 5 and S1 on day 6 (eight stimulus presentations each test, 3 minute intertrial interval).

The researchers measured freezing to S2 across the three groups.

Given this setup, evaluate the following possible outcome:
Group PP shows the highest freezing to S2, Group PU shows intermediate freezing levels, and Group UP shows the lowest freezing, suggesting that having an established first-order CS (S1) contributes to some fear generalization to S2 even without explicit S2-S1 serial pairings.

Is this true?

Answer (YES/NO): NO